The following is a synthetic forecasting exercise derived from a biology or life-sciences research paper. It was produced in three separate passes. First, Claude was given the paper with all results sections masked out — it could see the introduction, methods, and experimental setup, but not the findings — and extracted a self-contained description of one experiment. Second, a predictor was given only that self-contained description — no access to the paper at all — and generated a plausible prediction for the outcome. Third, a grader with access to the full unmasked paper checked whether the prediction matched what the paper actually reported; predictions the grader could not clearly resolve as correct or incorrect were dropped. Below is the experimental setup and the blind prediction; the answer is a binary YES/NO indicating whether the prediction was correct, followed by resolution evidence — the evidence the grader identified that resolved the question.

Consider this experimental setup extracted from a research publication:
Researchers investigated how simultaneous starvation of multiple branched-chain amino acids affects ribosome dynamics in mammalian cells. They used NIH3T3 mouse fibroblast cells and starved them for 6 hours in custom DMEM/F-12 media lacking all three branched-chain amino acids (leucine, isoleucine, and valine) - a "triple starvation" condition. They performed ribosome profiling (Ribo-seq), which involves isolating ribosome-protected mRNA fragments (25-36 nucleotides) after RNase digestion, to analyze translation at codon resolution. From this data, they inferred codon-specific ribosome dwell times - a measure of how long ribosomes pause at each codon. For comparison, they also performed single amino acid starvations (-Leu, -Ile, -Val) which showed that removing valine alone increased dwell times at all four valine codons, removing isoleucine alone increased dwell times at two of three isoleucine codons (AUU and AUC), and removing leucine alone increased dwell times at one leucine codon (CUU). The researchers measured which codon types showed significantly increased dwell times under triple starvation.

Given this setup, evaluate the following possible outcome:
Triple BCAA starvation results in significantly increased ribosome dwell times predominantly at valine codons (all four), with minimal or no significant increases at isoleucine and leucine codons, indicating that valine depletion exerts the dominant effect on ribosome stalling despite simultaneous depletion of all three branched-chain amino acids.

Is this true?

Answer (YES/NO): YES